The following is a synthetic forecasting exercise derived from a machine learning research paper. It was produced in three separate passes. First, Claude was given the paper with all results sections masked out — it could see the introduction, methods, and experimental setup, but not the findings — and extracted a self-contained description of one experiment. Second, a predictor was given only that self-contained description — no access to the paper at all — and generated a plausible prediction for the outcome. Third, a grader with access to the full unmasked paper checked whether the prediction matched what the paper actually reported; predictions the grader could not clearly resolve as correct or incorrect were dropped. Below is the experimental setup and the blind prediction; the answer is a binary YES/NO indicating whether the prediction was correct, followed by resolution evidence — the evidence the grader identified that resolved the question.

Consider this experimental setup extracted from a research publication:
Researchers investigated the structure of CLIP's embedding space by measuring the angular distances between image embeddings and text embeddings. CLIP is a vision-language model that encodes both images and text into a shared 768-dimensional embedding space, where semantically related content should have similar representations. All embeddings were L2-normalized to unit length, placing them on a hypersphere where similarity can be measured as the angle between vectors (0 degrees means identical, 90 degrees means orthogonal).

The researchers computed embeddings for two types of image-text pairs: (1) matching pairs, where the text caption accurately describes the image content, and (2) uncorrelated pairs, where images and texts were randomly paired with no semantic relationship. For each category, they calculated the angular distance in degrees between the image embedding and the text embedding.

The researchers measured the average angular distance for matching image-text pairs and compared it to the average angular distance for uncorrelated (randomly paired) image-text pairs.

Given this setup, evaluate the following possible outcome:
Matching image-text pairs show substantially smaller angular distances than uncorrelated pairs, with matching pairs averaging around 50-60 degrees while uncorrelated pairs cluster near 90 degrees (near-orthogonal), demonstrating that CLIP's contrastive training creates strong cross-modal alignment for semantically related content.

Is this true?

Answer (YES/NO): NO